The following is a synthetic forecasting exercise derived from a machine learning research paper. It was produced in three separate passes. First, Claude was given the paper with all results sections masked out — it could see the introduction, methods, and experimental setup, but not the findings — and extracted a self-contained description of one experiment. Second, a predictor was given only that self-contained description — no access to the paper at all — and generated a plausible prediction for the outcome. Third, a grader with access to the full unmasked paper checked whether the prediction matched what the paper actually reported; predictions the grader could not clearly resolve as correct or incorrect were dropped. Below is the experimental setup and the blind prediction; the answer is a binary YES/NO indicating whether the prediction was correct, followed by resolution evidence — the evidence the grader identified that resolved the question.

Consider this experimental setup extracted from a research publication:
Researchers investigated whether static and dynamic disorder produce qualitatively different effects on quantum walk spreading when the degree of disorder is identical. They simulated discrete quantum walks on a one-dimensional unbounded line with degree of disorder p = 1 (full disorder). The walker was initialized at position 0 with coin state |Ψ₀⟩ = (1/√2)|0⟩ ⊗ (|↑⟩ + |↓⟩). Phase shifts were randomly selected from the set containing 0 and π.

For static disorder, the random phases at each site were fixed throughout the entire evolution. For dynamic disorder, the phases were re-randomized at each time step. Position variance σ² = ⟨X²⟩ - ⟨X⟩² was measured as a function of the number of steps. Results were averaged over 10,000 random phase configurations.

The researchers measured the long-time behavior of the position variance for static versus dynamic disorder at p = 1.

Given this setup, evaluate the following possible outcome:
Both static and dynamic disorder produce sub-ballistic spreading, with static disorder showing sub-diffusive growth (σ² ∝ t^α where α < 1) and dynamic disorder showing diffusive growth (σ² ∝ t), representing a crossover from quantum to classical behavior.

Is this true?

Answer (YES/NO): YES